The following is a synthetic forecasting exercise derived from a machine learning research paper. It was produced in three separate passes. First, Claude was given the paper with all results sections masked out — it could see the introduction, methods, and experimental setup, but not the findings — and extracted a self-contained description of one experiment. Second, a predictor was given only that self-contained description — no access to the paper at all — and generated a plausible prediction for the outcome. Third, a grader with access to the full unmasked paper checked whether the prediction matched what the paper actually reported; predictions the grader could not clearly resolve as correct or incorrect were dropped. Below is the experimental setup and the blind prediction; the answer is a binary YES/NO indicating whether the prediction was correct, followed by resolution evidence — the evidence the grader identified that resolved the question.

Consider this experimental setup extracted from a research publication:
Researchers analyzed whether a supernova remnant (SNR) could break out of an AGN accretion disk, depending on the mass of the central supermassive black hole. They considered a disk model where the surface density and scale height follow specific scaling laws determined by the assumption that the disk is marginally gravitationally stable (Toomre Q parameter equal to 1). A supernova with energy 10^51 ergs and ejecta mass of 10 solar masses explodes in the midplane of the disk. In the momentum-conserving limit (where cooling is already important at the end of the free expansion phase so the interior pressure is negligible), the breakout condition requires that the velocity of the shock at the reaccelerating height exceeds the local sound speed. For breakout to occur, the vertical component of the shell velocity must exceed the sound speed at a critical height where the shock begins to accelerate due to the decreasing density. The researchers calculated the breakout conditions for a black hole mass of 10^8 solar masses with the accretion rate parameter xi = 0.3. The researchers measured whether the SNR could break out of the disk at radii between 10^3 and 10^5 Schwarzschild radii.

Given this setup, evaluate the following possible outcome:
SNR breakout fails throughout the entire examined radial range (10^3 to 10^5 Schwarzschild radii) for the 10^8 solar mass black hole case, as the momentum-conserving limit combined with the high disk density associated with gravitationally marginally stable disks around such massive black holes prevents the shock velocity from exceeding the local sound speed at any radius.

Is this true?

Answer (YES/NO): NO